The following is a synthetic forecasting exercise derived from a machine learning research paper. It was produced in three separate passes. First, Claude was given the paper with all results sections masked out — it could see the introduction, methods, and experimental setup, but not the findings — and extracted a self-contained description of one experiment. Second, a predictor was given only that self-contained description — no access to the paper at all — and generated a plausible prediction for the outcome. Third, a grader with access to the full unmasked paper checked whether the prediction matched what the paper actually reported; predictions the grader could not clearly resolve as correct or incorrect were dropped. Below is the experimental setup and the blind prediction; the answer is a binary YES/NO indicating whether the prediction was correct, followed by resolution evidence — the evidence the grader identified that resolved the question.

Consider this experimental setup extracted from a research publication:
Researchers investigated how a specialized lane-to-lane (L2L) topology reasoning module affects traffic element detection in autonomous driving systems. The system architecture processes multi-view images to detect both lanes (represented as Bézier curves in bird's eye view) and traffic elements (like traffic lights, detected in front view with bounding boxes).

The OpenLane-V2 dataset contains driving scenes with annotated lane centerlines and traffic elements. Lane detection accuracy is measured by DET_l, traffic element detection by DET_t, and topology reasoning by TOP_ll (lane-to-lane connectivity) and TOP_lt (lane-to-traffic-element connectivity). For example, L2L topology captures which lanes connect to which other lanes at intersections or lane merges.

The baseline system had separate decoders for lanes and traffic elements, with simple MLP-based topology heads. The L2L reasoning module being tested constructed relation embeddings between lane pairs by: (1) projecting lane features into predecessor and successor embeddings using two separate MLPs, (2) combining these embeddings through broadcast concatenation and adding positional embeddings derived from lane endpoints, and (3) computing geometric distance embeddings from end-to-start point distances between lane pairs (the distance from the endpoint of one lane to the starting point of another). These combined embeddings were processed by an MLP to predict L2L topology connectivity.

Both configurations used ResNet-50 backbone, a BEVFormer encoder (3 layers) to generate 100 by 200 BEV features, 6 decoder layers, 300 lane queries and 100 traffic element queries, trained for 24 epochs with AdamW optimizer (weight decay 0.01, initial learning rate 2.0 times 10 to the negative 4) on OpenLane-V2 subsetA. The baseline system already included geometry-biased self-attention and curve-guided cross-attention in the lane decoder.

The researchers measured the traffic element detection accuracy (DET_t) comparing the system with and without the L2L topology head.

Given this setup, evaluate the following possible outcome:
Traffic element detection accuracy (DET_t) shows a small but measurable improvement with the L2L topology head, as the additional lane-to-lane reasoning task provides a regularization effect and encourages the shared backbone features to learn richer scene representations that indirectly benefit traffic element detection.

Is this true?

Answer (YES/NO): NO